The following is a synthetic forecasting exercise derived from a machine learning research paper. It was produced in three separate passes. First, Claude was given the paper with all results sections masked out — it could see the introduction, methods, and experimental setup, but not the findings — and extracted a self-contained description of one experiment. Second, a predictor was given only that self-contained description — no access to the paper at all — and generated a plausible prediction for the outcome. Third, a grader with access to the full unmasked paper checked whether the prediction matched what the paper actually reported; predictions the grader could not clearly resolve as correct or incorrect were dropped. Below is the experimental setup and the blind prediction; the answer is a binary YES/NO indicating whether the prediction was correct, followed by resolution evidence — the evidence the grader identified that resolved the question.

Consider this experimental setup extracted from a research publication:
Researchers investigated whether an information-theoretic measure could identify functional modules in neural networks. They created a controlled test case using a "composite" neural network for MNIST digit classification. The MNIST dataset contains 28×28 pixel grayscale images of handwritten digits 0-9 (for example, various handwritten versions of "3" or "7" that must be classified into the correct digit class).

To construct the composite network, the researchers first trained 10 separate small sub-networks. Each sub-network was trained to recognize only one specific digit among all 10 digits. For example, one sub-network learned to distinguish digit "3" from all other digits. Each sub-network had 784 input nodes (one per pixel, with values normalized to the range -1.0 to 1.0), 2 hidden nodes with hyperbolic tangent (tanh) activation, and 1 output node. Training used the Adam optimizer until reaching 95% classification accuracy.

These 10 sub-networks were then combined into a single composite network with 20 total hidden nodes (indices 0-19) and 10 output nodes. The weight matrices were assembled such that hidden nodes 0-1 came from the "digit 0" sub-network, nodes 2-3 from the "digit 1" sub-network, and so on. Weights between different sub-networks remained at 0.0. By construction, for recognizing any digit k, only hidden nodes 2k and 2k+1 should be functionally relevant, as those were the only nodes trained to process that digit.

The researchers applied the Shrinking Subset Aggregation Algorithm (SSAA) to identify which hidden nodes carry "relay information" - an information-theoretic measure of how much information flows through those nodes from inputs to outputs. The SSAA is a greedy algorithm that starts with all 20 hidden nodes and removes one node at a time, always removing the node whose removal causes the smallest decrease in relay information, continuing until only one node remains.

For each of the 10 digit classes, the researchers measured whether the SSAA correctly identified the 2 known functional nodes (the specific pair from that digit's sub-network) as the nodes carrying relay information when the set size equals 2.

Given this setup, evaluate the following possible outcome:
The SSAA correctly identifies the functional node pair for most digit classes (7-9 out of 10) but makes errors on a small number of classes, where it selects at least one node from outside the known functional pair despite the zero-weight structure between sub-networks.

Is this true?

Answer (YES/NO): NO